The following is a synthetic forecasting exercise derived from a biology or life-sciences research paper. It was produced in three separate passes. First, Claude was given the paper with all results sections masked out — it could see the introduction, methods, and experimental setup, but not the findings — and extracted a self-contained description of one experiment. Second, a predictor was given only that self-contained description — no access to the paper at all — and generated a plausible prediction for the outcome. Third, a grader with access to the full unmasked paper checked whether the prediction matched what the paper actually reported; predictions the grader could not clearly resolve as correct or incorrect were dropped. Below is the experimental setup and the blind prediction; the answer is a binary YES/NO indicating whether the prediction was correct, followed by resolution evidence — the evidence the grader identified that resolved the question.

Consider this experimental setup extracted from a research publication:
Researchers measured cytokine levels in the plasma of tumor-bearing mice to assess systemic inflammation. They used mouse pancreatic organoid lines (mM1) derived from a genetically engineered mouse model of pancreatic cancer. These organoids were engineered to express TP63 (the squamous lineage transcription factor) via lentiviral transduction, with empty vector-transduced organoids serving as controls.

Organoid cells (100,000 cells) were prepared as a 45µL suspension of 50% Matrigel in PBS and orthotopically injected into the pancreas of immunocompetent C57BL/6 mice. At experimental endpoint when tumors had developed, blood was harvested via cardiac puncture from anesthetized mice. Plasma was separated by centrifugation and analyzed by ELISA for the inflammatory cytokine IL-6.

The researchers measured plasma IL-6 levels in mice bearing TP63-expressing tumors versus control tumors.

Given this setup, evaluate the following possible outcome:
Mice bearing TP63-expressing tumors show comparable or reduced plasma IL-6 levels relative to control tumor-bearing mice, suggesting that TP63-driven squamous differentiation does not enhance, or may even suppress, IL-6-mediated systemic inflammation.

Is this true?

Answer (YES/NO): NO